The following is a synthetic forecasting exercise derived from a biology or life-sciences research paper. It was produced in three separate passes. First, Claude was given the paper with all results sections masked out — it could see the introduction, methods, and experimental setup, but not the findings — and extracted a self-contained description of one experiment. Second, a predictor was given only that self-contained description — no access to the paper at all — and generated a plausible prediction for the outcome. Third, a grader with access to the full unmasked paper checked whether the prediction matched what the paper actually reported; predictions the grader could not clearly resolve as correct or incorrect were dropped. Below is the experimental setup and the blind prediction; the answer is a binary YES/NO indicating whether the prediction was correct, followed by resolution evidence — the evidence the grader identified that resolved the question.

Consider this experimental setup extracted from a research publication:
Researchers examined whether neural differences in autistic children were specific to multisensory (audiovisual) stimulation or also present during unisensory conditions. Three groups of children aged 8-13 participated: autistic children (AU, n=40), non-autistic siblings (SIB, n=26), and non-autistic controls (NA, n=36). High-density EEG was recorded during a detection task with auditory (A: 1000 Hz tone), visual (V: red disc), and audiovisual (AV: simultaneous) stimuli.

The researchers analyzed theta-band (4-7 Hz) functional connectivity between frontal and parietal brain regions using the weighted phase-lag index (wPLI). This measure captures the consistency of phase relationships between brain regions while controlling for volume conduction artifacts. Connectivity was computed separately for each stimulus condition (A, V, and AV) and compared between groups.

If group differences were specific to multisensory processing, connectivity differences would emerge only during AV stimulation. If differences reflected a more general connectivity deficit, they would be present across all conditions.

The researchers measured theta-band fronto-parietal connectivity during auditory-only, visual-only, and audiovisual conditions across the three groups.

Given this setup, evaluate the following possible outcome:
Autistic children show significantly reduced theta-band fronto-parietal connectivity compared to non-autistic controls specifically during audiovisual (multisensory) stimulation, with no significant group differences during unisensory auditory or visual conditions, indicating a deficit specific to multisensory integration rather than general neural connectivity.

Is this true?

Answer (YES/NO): YES